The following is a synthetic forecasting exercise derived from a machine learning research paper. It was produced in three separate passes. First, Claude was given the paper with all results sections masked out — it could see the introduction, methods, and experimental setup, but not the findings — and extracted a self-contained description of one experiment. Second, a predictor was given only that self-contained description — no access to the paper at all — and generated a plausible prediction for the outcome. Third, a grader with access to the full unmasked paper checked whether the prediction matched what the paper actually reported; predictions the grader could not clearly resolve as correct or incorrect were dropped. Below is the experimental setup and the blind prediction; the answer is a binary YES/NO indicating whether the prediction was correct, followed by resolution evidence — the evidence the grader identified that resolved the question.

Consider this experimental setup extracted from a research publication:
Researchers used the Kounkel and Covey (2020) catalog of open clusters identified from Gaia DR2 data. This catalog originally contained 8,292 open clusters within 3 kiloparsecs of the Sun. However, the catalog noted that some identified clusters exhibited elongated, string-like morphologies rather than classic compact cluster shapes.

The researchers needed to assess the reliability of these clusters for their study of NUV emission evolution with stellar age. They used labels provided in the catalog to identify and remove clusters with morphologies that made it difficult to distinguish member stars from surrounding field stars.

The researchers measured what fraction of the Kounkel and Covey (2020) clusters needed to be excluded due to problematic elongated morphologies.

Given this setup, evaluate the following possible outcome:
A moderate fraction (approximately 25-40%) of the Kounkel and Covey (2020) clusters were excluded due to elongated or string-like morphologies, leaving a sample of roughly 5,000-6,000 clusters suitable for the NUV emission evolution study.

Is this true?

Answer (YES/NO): NO